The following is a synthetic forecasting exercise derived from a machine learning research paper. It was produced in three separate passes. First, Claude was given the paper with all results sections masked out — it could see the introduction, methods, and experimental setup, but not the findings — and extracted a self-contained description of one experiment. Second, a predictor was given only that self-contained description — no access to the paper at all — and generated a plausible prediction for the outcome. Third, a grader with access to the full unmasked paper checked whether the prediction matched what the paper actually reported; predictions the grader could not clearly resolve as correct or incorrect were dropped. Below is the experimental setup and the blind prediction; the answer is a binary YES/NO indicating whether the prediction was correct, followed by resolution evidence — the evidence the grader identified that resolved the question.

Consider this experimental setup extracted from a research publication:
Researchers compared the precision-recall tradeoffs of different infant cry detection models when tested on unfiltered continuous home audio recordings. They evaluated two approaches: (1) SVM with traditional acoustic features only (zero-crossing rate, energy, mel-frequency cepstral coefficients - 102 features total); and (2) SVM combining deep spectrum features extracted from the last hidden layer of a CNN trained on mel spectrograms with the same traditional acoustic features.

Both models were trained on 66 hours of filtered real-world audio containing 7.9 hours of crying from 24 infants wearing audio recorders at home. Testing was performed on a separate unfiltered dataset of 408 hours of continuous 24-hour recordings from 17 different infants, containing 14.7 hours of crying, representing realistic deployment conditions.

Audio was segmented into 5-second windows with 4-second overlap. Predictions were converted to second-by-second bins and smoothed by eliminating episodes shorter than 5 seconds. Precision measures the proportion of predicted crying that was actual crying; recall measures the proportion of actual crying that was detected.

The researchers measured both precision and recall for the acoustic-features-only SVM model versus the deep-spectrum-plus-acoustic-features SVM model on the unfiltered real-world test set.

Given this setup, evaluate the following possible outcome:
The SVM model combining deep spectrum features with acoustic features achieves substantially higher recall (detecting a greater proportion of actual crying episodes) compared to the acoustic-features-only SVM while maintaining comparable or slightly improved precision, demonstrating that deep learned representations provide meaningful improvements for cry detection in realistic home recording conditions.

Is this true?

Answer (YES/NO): NO